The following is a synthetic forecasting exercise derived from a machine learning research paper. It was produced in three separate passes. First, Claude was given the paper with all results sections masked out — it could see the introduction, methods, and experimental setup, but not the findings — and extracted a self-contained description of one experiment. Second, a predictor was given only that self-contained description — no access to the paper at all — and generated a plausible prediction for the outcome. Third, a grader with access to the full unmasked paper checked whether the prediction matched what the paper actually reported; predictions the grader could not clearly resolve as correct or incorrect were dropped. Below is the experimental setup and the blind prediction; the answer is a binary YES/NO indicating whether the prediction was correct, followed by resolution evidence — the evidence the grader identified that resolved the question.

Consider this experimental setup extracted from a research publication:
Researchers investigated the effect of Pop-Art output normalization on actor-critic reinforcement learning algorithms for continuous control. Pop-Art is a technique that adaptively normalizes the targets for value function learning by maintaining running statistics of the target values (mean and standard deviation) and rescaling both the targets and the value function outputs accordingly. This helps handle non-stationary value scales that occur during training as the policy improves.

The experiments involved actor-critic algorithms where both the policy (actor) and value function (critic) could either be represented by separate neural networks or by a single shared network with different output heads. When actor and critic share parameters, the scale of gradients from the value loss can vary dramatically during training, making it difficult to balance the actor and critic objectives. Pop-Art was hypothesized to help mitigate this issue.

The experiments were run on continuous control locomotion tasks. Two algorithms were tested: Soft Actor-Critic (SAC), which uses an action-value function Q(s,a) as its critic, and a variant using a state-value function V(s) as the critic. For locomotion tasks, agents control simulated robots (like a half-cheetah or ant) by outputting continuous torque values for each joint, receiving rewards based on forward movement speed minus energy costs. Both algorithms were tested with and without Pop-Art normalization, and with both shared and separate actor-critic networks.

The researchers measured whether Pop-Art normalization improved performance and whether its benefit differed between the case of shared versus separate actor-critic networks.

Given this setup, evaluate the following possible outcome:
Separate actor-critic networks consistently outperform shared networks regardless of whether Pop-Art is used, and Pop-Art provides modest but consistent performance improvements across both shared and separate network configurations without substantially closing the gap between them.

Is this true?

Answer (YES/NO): NO